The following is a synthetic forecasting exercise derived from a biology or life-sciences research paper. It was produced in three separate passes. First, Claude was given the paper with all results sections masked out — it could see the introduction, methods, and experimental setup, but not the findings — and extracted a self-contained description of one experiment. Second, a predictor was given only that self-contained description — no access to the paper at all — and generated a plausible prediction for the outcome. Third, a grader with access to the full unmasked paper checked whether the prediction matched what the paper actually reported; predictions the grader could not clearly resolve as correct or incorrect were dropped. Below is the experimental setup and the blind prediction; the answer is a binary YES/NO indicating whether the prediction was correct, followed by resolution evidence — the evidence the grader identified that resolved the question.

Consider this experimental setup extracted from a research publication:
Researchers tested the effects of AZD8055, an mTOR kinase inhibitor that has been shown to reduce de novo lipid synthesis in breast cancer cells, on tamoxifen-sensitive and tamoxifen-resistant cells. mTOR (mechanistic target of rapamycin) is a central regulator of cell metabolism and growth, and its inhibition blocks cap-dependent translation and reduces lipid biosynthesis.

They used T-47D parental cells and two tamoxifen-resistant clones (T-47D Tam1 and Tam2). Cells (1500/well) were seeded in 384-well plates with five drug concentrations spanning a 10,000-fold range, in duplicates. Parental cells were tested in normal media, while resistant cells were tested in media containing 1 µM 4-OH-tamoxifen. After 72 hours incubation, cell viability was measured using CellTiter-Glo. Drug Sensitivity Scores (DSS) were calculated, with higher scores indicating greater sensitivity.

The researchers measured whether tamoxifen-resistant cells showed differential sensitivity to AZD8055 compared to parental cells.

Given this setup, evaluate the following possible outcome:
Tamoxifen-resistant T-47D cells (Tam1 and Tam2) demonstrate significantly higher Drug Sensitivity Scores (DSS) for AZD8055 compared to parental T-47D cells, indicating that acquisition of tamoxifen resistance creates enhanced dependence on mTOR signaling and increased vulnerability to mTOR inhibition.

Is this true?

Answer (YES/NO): NO